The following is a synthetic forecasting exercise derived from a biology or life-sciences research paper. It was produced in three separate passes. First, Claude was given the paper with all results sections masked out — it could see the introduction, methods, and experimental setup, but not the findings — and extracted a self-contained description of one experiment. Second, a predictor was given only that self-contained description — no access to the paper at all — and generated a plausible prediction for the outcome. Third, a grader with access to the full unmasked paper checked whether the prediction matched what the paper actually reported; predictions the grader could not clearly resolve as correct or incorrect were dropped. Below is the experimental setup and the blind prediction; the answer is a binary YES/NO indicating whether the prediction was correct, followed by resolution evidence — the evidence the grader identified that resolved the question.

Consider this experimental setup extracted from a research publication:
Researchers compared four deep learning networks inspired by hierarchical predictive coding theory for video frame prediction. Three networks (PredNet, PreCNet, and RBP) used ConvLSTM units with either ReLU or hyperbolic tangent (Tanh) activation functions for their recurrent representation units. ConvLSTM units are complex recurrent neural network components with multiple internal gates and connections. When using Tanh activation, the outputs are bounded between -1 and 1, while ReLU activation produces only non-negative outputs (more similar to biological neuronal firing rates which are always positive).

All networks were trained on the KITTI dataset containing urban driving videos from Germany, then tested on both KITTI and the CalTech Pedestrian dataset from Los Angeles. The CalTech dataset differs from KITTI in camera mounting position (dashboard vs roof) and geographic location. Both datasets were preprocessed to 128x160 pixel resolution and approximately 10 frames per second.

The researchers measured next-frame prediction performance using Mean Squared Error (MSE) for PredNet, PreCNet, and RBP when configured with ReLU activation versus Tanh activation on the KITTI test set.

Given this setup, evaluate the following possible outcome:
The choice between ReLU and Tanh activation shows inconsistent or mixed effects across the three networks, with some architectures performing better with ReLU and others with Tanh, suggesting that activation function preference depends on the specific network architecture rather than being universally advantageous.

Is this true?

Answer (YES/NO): NO